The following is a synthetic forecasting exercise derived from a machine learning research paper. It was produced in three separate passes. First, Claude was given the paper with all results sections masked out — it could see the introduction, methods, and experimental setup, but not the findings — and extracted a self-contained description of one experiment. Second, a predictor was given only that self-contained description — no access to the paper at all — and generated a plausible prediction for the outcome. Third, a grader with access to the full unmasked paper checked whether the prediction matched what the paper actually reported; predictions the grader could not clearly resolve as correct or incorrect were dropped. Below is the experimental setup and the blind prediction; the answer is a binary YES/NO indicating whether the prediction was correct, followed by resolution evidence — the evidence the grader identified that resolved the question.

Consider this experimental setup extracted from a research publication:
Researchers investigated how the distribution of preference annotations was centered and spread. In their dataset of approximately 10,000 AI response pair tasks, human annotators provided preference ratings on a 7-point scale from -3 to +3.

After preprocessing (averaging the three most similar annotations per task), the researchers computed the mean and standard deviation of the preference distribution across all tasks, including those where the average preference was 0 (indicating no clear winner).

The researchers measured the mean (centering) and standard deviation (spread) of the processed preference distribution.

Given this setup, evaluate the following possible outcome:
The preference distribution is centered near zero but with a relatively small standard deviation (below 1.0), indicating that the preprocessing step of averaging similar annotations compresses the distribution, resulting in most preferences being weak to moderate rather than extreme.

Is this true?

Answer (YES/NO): NO